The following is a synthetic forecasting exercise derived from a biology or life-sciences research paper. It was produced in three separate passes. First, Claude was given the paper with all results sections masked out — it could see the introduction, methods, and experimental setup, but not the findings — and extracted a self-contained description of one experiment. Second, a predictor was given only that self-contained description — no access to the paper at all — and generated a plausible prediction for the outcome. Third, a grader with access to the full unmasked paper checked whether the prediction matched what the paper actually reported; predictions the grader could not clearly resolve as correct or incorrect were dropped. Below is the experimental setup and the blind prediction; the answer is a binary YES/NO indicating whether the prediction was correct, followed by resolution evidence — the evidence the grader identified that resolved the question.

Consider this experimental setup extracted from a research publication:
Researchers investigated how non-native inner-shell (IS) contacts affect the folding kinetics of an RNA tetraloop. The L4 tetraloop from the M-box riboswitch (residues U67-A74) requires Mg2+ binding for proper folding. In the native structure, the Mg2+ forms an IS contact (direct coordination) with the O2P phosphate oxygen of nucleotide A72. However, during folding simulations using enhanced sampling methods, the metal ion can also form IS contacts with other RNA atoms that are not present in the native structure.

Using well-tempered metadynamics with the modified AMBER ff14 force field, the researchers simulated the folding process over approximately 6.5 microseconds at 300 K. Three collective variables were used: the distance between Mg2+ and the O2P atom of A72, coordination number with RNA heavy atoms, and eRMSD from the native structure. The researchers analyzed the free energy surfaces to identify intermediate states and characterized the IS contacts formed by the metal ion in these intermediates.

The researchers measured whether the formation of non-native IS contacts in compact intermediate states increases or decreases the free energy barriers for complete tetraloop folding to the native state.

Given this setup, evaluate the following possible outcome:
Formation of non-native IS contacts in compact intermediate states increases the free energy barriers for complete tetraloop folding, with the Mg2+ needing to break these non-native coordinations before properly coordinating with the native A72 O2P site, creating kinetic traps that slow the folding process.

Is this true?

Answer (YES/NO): YES